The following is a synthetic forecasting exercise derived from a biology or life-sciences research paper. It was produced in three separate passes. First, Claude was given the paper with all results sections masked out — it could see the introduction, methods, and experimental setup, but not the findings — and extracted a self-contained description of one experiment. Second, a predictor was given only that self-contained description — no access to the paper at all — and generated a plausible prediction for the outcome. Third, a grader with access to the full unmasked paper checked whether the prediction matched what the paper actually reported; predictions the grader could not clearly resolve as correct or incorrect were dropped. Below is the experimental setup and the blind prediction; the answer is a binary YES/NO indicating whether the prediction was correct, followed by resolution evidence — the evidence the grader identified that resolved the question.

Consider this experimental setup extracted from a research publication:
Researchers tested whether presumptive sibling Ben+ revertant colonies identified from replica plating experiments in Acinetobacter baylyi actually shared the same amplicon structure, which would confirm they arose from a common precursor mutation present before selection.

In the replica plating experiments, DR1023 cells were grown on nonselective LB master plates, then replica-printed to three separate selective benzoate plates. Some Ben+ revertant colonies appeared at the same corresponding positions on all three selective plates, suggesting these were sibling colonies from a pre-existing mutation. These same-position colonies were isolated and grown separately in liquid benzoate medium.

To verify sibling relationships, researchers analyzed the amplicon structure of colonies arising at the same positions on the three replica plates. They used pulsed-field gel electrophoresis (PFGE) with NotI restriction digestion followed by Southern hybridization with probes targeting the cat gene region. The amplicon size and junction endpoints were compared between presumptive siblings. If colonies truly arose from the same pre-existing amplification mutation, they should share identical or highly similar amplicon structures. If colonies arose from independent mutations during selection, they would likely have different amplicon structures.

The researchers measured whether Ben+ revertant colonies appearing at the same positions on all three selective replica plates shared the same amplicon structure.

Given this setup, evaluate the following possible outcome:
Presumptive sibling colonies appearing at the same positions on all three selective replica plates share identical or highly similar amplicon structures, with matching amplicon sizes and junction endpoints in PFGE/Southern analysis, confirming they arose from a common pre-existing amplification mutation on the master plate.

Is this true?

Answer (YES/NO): YES